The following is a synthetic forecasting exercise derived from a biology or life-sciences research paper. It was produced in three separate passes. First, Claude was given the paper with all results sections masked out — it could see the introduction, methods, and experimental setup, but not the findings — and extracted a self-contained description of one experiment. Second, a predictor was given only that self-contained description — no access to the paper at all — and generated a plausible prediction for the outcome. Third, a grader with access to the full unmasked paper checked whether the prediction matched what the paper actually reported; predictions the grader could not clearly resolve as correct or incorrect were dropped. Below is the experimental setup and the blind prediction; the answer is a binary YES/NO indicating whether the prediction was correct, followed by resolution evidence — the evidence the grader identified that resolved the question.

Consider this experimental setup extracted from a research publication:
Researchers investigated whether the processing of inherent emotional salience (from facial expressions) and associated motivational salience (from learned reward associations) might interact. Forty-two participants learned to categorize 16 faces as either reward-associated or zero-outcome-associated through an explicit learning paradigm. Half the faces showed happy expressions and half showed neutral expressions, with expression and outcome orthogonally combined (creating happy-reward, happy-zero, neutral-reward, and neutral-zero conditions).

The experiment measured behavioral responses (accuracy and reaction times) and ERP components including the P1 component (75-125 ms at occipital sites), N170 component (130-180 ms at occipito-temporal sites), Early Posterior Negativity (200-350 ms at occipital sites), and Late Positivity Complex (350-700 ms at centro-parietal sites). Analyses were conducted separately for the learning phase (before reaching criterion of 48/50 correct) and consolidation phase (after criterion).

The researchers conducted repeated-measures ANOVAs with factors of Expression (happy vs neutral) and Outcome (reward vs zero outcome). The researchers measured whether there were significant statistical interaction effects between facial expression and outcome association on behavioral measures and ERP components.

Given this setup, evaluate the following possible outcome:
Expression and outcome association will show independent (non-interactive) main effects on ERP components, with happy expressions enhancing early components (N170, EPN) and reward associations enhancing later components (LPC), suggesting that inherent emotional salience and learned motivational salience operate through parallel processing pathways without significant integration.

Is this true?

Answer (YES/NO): YES